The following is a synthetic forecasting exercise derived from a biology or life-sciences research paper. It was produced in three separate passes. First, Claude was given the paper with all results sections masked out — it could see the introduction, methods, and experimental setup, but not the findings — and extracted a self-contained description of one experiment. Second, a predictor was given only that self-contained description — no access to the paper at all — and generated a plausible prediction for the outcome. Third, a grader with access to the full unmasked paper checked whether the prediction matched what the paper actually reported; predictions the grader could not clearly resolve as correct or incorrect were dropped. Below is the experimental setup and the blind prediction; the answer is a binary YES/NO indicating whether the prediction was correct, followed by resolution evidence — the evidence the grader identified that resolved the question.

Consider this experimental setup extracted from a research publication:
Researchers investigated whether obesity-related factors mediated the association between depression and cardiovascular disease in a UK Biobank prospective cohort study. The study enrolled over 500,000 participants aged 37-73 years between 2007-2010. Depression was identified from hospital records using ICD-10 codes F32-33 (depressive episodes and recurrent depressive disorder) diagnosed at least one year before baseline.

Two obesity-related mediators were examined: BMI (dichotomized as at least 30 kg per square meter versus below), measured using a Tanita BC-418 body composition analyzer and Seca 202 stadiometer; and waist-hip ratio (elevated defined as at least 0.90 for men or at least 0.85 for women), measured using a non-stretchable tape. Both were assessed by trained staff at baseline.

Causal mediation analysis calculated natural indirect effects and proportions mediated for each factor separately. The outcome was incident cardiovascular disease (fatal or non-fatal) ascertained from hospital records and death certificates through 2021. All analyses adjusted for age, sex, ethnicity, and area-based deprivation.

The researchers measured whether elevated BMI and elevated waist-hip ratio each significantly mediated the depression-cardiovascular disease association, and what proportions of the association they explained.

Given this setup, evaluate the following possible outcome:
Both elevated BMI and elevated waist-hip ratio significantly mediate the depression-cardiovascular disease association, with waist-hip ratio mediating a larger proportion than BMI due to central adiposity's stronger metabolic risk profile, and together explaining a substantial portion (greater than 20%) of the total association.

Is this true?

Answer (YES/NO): NO